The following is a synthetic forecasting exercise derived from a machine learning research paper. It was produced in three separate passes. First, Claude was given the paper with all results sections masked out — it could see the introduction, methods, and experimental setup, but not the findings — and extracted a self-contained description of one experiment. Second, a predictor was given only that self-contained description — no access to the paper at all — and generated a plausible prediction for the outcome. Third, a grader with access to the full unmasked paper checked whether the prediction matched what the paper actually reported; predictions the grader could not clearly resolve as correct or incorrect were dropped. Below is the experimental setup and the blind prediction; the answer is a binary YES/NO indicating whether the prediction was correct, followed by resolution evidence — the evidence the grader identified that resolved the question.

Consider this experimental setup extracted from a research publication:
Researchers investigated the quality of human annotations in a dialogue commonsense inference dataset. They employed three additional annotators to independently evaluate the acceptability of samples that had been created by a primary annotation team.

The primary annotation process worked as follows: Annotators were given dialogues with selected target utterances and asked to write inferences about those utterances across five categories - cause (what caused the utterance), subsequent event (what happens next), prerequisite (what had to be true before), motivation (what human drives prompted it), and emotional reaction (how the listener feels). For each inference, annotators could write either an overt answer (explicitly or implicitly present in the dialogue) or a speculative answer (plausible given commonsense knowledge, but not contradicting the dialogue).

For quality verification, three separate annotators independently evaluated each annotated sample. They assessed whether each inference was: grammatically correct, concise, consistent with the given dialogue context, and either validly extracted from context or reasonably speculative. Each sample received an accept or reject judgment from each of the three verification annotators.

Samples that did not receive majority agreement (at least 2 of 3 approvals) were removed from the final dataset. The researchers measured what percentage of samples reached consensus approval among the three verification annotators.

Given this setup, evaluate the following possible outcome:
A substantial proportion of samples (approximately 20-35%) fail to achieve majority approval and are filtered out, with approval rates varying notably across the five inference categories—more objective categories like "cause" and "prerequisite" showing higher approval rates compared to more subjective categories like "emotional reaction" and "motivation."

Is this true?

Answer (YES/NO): NO